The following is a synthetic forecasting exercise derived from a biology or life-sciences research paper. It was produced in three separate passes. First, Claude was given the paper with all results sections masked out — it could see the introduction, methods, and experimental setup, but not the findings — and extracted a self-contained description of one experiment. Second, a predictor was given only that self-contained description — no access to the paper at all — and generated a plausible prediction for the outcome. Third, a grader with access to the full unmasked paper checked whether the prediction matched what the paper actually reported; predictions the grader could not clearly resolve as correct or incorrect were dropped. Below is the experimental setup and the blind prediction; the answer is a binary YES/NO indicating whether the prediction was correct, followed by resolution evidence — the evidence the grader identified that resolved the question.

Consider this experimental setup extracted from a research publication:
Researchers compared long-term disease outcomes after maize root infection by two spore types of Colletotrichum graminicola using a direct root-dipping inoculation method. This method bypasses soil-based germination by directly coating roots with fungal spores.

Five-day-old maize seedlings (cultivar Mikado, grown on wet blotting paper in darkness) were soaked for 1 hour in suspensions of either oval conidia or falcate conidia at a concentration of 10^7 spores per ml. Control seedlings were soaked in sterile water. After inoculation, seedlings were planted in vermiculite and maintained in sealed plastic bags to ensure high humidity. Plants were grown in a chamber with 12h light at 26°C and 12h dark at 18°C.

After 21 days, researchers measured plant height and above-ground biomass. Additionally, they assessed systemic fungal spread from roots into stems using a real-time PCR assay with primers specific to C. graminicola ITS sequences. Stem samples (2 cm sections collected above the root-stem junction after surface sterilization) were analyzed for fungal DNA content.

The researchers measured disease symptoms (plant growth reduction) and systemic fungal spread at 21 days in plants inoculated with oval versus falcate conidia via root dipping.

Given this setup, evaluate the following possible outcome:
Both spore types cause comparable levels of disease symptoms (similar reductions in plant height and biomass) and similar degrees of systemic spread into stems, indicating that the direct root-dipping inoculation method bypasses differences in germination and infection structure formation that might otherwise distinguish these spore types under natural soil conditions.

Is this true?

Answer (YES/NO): NO